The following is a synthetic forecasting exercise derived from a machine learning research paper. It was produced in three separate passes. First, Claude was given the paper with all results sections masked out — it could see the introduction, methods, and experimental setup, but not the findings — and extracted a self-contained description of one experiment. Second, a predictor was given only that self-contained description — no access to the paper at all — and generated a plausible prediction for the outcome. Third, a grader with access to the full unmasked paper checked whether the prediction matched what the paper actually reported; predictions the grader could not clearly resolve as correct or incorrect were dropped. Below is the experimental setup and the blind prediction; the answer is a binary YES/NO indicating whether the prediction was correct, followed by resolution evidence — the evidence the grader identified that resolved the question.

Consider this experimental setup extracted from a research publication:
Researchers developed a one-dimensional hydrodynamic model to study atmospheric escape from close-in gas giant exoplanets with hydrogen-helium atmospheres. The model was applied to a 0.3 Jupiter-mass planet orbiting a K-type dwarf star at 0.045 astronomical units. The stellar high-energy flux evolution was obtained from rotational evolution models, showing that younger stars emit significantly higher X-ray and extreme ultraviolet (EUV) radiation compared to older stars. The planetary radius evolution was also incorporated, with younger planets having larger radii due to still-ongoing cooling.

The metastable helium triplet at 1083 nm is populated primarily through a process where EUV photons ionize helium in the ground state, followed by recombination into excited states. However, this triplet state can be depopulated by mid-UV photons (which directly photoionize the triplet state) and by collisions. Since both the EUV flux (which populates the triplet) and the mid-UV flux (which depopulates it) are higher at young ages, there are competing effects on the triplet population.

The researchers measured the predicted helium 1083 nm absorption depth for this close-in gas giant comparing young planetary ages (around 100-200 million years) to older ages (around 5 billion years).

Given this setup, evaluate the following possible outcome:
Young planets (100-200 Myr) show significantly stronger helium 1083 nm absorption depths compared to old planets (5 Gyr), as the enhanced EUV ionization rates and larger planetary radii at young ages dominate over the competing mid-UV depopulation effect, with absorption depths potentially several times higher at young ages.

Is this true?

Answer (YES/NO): YES